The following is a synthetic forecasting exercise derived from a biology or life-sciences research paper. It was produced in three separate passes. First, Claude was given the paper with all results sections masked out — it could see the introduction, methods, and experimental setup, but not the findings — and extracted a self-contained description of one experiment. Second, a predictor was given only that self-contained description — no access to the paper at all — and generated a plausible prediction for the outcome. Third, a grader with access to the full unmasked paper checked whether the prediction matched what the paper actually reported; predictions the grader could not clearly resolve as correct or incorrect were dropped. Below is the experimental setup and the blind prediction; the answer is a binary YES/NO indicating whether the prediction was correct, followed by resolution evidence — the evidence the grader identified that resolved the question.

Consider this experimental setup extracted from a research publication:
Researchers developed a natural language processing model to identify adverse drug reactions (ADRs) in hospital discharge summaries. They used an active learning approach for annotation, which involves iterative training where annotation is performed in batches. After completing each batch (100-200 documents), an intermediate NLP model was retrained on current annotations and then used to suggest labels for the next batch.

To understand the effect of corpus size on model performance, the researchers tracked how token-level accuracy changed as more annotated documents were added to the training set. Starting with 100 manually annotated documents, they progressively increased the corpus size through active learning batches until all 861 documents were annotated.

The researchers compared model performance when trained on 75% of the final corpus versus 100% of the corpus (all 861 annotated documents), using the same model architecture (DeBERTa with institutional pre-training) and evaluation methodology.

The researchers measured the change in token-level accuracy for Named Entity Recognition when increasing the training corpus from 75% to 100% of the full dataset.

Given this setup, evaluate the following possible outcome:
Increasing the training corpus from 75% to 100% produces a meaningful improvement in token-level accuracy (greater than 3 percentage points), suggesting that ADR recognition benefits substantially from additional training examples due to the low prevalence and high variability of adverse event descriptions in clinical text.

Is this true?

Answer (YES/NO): YES